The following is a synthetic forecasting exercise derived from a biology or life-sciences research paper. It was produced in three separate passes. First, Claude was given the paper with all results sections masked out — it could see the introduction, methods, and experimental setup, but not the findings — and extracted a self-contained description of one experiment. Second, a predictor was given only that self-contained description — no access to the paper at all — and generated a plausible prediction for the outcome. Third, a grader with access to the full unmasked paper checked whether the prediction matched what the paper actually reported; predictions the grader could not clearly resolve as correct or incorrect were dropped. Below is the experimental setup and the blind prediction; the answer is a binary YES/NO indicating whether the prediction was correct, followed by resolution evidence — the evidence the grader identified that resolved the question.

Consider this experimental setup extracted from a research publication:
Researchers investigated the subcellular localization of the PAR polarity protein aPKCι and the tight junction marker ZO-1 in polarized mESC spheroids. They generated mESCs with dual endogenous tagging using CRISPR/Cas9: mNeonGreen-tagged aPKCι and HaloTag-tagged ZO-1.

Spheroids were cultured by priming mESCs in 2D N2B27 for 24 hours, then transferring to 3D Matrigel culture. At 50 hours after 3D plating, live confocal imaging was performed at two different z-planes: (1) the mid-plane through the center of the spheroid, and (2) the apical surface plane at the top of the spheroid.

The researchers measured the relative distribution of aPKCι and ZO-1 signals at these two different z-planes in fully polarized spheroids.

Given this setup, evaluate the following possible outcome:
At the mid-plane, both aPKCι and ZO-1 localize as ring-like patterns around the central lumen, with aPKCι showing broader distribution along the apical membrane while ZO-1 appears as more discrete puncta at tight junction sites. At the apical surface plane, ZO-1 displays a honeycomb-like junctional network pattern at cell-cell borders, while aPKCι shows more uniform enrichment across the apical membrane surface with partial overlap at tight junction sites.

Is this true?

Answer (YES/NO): NO